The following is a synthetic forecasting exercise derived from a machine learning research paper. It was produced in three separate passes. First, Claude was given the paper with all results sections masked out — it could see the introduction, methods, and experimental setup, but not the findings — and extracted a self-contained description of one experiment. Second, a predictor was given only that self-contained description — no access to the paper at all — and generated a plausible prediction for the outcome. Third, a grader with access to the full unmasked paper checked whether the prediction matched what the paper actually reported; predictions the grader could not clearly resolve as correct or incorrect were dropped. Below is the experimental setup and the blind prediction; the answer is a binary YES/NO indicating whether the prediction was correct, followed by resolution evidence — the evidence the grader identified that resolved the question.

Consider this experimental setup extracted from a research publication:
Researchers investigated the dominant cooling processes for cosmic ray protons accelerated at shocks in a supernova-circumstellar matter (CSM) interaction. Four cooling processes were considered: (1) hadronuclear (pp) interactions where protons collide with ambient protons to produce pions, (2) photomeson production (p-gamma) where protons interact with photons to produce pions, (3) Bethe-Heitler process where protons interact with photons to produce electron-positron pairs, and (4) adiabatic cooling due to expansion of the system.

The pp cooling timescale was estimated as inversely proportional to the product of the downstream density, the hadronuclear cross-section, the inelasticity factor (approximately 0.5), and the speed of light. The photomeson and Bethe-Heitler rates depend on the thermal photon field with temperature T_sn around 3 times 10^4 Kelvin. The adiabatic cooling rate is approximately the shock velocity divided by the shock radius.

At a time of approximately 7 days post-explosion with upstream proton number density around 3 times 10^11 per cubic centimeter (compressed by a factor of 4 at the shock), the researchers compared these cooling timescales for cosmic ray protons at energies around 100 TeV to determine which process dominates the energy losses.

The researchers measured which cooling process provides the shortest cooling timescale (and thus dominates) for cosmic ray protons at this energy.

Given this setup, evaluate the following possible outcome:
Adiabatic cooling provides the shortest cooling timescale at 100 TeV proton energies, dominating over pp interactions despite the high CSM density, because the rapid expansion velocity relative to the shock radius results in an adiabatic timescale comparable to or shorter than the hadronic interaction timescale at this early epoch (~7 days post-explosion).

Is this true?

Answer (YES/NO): NO